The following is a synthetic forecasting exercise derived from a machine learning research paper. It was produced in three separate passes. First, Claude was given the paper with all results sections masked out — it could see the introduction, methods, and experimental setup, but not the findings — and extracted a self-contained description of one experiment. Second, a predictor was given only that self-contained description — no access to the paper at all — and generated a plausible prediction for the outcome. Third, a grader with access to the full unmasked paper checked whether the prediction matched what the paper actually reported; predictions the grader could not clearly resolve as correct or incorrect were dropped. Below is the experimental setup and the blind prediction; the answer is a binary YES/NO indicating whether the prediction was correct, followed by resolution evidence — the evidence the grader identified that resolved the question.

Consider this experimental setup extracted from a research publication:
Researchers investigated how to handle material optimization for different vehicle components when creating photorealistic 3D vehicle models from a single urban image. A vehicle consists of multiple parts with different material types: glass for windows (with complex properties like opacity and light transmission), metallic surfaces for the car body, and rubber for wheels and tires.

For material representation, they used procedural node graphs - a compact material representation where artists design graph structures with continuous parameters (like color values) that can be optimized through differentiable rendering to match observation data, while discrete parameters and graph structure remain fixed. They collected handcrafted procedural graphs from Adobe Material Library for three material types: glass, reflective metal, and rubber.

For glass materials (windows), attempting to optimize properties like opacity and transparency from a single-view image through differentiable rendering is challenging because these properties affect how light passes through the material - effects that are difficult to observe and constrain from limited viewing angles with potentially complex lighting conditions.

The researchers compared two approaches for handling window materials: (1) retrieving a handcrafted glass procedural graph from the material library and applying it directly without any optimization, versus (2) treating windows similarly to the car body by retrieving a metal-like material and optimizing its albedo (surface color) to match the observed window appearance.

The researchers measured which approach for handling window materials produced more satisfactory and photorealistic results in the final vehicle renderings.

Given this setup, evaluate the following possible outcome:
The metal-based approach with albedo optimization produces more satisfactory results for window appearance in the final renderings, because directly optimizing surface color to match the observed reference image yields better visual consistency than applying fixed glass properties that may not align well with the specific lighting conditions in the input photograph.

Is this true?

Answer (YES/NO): NO